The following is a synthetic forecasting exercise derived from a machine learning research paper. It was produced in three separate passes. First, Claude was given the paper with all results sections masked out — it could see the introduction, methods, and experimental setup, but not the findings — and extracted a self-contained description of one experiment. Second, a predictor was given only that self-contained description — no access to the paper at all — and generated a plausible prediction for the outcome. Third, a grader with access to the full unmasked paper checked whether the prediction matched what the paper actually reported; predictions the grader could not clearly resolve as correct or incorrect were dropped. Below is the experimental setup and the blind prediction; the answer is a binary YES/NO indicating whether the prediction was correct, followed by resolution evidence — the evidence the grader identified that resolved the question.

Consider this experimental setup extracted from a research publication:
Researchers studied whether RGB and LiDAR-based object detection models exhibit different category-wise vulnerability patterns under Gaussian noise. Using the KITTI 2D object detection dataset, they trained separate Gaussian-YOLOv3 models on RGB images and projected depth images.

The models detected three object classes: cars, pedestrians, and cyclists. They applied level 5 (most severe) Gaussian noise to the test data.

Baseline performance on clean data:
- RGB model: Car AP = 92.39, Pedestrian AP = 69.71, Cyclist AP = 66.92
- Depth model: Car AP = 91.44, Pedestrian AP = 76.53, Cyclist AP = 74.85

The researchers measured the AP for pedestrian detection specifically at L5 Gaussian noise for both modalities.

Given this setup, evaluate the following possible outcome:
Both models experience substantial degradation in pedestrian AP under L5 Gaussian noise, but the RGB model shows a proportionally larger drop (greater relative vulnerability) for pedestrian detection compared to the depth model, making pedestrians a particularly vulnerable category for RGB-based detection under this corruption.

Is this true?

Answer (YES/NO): YES